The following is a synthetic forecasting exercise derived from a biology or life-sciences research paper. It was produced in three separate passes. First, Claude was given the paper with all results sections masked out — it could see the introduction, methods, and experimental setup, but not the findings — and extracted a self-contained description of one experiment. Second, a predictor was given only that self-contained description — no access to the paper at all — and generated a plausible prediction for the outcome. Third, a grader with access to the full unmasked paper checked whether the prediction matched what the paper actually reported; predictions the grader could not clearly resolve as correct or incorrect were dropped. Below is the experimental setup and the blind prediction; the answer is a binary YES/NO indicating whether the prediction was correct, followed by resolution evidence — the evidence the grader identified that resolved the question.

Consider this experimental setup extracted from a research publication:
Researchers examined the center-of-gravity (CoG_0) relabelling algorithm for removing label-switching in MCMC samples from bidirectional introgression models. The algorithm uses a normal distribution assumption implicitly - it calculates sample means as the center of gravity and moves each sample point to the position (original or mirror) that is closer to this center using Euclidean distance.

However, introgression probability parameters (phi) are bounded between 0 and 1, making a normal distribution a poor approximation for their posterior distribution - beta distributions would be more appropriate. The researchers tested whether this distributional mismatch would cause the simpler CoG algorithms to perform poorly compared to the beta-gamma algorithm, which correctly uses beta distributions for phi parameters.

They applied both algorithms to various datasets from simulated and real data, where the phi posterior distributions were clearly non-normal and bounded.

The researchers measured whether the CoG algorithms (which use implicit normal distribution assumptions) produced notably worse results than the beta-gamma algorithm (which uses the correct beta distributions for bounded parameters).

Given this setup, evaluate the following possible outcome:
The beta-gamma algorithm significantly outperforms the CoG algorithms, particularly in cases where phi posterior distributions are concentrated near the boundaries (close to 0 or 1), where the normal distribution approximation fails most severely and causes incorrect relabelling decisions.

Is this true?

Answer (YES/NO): NO